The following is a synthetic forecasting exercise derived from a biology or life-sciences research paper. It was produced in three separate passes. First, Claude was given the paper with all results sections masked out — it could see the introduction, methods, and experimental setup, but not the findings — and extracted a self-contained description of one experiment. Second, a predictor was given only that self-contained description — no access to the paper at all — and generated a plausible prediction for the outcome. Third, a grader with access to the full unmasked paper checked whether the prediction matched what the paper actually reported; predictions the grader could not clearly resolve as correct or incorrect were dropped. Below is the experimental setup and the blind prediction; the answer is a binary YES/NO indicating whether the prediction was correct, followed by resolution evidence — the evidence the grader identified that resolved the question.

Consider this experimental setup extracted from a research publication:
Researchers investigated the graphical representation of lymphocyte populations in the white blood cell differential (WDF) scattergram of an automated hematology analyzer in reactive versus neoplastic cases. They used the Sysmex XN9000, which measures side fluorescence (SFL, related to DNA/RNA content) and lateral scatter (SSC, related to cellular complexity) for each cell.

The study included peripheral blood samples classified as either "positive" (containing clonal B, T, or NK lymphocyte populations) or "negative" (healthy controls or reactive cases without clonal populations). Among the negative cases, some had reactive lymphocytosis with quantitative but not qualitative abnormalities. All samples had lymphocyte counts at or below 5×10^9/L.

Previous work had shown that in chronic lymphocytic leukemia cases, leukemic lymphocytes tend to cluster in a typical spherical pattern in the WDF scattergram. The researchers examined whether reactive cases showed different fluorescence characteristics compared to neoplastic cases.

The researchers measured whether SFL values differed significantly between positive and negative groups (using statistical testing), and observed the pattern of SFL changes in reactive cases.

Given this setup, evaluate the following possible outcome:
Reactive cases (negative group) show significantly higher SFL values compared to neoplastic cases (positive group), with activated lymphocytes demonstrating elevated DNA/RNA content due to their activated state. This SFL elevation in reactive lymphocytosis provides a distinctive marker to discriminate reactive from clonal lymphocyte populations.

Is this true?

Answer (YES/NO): NO